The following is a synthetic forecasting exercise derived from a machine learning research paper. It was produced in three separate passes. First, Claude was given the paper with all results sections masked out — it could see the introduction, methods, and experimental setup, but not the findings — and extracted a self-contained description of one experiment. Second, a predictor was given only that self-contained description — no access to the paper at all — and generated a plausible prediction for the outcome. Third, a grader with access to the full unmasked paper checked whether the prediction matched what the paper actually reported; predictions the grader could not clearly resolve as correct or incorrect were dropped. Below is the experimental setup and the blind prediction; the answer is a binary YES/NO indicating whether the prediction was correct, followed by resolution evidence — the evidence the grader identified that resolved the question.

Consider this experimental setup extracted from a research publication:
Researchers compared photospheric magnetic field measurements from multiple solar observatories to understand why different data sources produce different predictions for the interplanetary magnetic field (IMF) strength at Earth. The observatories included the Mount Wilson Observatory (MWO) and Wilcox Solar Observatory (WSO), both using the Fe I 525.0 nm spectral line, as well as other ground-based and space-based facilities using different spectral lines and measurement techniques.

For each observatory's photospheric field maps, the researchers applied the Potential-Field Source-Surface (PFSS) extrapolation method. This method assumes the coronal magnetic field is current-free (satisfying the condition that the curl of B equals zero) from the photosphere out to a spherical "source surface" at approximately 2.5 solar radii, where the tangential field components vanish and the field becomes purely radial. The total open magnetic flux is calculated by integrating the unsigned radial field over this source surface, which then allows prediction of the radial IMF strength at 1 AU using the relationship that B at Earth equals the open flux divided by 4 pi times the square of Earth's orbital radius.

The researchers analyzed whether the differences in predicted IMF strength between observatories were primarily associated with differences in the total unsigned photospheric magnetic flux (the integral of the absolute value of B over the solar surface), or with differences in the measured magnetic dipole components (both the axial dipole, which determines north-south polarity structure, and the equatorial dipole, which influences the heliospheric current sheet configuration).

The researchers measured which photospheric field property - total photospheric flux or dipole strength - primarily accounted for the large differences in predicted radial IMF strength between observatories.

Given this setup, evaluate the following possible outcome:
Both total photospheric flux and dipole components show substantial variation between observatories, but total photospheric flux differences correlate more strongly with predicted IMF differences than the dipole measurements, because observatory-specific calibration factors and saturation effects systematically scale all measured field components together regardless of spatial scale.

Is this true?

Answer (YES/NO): NO